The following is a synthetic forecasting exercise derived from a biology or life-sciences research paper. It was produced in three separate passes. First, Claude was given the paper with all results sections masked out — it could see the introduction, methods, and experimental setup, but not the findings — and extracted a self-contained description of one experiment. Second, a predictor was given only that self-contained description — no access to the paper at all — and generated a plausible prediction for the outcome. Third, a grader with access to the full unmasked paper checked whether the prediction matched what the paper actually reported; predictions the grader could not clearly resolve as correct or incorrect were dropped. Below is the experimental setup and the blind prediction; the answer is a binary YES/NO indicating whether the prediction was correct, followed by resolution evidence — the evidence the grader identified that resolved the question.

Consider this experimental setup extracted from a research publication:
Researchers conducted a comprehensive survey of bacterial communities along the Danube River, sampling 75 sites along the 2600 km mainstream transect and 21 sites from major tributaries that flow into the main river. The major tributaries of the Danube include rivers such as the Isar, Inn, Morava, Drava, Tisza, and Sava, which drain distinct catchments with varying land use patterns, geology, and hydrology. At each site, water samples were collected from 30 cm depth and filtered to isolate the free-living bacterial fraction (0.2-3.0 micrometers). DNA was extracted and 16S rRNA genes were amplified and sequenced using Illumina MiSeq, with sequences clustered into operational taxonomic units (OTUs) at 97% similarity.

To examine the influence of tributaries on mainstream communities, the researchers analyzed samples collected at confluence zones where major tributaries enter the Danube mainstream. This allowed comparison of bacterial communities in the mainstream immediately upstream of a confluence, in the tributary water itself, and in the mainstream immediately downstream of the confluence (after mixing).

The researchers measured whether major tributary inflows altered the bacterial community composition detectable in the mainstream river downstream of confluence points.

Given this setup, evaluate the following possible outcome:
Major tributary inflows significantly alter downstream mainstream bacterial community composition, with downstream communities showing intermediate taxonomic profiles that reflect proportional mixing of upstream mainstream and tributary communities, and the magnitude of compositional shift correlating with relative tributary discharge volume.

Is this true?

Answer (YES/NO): NO